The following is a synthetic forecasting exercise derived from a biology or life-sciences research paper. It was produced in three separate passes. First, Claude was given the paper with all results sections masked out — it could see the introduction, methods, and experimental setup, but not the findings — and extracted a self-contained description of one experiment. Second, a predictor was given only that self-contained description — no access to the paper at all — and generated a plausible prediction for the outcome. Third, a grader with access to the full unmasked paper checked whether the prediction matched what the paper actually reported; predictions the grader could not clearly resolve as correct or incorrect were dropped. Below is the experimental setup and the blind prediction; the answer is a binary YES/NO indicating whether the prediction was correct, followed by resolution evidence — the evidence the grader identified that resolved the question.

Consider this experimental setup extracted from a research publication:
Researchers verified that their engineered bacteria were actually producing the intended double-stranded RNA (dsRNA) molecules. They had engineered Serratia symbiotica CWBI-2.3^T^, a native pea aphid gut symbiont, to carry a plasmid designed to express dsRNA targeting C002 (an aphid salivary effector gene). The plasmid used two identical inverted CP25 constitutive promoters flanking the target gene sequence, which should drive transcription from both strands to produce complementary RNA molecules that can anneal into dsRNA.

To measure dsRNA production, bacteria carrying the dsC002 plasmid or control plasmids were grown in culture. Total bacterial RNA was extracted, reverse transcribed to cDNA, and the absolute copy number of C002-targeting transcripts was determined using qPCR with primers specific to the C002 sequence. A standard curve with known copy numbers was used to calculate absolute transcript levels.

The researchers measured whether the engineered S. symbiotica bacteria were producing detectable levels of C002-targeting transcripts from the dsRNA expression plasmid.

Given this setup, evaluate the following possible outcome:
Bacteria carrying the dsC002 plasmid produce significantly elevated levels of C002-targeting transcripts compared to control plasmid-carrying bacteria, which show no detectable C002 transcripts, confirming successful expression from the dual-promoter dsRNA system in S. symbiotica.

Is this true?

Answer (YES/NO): NO